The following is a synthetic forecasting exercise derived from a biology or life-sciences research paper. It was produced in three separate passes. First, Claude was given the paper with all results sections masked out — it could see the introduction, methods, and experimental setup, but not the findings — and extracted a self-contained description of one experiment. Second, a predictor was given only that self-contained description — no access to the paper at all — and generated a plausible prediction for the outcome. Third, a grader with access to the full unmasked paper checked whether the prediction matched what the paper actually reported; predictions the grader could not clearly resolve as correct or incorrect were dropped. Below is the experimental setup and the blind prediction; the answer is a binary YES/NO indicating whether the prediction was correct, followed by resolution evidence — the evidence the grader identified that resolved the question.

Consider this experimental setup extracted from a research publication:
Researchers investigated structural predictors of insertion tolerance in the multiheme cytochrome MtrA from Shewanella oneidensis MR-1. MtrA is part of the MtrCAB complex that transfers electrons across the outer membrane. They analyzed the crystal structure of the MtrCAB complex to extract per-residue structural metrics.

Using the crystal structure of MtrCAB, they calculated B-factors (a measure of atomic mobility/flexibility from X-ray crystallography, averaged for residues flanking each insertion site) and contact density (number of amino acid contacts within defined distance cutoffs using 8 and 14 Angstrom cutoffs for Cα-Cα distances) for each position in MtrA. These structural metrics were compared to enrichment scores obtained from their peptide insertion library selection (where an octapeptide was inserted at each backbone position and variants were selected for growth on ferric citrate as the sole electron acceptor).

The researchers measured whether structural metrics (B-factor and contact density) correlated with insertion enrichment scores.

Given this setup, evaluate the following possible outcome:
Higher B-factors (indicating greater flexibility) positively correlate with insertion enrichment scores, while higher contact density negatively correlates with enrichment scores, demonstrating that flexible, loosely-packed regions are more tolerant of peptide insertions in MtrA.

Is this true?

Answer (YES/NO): NO